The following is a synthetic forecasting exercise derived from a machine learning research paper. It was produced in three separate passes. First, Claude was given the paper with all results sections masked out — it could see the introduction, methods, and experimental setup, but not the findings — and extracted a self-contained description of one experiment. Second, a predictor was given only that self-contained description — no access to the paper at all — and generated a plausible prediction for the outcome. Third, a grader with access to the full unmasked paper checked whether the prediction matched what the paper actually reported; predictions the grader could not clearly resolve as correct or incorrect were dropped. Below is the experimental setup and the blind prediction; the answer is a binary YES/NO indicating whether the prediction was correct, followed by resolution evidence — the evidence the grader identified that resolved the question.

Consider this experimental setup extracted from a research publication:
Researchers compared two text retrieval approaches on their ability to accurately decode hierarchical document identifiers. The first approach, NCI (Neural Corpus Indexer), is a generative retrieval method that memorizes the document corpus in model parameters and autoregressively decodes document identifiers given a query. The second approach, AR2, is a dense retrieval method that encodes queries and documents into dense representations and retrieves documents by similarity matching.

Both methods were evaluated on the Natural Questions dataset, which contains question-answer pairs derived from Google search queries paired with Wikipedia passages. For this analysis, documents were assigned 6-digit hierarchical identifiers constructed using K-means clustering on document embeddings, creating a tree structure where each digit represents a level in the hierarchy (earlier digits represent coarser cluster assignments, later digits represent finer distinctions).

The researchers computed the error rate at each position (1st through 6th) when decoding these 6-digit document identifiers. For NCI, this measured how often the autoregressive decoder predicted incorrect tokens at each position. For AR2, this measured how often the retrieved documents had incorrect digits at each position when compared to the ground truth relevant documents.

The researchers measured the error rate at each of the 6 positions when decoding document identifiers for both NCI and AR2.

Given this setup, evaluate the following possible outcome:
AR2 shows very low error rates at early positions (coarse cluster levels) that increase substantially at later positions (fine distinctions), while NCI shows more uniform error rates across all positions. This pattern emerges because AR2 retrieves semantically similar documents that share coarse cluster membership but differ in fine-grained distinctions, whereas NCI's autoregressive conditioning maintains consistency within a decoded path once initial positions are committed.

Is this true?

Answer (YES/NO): NO